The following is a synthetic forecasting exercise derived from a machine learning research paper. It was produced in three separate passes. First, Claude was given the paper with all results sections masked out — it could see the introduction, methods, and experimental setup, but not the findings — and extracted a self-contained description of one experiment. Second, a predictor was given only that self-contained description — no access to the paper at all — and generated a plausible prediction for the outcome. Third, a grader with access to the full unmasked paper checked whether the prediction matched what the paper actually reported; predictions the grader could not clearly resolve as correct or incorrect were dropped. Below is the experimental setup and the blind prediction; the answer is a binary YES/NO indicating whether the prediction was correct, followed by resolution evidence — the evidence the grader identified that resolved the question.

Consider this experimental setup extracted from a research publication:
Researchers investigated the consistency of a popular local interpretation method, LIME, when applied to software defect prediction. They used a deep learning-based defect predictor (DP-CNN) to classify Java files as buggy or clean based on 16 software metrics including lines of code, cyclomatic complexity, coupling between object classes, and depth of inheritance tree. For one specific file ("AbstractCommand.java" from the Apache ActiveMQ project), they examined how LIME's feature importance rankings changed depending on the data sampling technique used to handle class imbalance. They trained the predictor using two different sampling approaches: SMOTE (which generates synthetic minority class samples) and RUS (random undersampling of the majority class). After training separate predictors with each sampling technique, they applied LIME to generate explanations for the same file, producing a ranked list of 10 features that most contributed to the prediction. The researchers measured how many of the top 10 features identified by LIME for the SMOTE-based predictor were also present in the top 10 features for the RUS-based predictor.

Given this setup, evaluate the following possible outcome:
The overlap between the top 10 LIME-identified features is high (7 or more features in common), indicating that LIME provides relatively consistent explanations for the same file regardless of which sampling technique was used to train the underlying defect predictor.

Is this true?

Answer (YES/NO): NO